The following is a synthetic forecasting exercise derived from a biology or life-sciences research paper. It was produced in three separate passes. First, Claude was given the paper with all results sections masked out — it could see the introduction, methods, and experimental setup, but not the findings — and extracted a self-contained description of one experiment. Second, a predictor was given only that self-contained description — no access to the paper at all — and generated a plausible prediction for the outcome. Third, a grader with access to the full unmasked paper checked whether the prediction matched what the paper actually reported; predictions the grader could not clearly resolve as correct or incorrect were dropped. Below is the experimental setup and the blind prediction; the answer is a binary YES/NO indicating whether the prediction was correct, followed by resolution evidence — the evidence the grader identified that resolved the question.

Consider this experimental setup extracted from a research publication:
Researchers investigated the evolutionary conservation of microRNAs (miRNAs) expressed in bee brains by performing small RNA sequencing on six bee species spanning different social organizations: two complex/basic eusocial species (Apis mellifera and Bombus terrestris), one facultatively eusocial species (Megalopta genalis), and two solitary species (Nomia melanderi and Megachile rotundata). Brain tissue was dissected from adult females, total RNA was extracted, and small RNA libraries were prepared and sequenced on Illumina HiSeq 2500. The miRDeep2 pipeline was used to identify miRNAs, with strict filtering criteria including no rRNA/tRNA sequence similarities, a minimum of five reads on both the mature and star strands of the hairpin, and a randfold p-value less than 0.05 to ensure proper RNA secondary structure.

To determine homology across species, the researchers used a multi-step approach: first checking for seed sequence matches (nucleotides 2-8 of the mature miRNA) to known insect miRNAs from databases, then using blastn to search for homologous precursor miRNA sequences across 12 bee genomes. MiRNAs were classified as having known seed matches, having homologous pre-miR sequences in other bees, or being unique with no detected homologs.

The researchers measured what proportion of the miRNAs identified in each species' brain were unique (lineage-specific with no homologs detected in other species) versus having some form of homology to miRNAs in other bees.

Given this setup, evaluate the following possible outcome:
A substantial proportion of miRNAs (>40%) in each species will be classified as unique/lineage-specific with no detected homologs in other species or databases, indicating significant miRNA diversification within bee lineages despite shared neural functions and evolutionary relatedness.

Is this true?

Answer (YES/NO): NO